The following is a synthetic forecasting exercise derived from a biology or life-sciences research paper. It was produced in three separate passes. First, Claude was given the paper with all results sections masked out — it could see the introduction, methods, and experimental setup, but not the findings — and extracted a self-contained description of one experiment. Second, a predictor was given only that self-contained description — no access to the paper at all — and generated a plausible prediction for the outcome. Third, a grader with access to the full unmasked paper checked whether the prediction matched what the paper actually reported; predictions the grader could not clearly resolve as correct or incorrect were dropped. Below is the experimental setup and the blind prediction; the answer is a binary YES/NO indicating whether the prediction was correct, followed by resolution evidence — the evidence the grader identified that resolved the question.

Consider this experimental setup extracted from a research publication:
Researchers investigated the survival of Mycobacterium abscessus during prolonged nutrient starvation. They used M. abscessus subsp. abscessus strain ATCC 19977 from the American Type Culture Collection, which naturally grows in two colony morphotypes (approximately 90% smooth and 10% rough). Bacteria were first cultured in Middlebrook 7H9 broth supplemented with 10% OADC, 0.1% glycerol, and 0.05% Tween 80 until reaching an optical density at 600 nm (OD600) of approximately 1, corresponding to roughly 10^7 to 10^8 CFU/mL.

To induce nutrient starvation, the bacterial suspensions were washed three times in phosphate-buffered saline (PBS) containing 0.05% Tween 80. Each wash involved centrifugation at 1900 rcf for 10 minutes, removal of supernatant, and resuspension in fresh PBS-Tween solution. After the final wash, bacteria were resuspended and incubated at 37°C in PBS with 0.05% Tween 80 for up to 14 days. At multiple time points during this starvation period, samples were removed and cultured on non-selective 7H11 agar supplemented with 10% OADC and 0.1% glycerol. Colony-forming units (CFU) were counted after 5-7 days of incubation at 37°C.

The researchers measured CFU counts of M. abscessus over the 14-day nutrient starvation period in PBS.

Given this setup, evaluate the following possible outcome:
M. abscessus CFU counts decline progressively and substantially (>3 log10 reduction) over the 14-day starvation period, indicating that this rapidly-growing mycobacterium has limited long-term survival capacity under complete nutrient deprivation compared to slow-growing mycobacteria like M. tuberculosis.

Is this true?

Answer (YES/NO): NO